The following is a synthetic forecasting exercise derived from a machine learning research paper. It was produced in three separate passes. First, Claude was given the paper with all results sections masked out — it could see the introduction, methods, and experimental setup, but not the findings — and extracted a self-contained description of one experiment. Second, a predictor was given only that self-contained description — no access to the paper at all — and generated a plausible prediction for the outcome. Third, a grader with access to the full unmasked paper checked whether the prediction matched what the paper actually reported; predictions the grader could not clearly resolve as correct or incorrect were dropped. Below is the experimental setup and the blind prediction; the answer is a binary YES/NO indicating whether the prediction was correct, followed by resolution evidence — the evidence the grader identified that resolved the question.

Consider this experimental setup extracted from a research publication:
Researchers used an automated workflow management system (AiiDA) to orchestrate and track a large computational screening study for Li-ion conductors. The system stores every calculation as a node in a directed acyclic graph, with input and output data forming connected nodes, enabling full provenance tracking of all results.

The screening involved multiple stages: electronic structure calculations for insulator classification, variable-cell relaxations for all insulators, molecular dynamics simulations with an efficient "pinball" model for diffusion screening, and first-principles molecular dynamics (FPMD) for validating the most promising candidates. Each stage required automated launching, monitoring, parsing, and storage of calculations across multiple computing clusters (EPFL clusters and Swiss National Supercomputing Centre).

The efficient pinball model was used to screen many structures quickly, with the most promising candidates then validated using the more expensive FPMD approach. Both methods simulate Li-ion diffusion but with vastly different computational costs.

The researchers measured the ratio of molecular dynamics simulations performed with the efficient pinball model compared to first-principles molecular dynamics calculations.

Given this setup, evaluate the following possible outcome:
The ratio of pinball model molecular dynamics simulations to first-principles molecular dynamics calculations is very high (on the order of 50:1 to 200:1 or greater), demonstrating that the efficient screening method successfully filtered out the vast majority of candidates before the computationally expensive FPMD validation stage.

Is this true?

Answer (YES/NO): NO